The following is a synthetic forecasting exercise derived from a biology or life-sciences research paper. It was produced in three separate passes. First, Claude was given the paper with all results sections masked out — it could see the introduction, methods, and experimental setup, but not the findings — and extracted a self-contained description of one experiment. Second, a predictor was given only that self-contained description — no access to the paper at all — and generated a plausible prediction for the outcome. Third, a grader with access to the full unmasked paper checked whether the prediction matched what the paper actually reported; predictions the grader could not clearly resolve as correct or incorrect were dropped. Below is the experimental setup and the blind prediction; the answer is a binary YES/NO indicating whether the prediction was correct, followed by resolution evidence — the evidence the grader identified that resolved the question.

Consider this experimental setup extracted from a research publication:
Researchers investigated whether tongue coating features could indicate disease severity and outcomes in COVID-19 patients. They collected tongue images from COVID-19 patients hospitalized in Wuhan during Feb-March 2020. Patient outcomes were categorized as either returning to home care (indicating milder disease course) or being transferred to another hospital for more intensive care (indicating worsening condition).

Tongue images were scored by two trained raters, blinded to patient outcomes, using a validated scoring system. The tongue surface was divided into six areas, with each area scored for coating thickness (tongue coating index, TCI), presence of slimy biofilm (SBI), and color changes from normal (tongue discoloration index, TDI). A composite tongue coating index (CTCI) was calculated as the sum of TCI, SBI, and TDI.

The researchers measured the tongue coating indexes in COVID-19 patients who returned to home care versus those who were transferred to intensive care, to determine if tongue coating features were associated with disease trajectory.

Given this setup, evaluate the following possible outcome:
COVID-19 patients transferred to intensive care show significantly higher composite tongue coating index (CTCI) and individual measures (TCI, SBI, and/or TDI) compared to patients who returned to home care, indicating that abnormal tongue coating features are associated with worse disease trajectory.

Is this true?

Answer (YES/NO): NO